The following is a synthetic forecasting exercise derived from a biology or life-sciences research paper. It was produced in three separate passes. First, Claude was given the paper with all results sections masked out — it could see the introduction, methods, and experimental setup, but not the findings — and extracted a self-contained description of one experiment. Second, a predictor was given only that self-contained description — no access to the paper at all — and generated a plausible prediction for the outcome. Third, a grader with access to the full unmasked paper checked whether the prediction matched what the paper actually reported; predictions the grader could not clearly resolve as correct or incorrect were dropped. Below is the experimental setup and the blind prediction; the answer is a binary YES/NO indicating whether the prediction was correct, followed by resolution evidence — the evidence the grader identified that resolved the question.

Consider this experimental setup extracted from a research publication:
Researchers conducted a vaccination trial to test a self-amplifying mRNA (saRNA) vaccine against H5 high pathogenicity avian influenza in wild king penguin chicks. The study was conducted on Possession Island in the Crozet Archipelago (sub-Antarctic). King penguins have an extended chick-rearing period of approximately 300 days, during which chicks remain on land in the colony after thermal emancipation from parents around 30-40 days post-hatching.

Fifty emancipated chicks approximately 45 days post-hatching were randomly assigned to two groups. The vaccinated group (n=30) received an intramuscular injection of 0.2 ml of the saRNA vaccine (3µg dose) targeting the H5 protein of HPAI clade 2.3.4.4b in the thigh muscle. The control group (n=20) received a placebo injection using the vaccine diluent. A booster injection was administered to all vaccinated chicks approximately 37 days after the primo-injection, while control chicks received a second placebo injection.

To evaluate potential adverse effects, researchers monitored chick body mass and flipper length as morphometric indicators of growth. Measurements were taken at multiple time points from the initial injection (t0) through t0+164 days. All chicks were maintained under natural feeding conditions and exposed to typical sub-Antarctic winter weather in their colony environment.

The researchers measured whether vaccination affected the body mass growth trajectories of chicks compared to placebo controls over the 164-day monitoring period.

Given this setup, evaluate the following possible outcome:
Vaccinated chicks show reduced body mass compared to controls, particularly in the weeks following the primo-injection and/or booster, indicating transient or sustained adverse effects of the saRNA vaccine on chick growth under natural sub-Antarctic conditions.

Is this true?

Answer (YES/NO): NO